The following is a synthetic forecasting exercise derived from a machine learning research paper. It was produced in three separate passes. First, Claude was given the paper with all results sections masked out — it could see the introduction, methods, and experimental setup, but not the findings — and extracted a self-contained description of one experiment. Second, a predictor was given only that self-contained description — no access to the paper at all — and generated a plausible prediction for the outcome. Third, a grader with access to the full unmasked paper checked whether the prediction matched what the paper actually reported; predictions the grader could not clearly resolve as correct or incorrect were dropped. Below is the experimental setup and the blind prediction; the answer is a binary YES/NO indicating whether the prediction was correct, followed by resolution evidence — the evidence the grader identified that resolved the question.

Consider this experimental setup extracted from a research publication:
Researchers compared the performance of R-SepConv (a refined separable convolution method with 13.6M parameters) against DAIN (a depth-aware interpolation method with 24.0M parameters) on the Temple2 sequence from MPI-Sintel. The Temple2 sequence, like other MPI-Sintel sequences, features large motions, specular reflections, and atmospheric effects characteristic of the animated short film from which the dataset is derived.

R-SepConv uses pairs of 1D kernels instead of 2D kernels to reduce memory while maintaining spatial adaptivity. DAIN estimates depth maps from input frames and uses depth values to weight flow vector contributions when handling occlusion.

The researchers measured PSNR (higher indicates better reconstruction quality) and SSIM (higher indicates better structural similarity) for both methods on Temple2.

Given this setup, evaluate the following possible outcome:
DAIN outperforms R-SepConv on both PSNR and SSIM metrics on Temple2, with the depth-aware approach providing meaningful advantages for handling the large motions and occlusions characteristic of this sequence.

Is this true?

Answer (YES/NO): NO